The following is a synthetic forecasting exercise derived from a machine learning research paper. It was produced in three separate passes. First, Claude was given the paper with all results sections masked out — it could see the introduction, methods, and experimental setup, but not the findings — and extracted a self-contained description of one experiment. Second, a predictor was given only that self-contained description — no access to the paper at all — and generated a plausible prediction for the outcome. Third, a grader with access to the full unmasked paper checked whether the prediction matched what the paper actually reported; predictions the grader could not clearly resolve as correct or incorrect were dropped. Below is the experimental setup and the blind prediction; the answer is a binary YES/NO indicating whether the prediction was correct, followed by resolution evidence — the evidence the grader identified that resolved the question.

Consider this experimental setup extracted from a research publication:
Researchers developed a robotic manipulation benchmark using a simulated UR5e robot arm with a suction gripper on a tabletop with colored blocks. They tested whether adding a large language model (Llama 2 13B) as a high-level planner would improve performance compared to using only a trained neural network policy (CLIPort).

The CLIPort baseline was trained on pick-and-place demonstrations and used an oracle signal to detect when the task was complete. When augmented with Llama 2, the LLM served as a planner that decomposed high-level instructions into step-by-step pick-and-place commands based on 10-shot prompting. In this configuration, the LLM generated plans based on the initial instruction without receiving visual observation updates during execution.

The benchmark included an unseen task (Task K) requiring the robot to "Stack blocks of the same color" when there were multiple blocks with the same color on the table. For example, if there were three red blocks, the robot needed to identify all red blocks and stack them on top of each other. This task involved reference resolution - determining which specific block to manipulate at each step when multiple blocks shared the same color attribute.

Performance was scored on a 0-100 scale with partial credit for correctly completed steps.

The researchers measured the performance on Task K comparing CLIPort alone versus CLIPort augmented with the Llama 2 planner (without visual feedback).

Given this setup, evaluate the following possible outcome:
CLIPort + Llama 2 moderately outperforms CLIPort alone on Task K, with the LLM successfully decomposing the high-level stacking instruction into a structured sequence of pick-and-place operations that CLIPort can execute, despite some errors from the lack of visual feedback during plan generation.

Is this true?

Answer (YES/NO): NO